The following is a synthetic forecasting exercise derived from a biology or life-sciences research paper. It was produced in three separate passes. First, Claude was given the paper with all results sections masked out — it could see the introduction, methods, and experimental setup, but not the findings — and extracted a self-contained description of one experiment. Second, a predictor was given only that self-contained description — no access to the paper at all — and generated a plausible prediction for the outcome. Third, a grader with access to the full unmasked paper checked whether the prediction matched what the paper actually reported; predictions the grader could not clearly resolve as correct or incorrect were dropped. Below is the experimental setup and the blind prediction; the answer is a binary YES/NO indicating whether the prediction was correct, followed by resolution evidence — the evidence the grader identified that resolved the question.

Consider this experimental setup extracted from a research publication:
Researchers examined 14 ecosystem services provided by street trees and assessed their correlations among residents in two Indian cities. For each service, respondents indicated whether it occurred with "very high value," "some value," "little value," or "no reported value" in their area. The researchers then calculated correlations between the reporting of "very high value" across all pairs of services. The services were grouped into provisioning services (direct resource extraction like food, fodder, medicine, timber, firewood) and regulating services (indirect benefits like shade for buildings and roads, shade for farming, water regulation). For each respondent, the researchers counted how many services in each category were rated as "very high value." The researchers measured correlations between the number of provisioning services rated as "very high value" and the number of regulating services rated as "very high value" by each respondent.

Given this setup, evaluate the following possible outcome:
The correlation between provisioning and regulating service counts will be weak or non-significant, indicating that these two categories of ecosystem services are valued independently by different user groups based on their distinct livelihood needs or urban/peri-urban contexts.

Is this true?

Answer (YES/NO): NO